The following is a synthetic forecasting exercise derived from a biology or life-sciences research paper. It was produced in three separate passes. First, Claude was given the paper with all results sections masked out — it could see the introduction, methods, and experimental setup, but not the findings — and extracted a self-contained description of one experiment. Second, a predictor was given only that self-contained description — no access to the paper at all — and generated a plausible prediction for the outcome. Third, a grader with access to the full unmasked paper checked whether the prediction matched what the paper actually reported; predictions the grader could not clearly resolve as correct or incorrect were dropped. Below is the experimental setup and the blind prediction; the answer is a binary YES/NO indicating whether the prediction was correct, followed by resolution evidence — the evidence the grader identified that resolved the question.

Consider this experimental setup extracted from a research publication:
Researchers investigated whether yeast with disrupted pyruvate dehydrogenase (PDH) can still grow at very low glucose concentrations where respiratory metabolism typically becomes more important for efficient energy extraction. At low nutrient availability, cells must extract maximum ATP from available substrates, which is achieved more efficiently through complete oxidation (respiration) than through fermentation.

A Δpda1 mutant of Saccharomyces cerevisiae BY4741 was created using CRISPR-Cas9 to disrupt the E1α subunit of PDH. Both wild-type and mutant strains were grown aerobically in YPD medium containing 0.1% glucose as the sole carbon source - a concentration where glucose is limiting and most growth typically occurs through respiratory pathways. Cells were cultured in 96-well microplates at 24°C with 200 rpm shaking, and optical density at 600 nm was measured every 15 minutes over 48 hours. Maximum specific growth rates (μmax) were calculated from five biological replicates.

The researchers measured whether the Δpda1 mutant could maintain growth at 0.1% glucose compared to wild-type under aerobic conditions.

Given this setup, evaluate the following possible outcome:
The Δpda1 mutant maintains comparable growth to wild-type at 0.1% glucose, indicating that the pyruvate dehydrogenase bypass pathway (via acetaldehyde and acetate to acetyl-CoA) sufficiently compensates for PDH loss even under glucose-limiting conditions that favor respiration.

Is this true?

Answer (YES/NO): NO